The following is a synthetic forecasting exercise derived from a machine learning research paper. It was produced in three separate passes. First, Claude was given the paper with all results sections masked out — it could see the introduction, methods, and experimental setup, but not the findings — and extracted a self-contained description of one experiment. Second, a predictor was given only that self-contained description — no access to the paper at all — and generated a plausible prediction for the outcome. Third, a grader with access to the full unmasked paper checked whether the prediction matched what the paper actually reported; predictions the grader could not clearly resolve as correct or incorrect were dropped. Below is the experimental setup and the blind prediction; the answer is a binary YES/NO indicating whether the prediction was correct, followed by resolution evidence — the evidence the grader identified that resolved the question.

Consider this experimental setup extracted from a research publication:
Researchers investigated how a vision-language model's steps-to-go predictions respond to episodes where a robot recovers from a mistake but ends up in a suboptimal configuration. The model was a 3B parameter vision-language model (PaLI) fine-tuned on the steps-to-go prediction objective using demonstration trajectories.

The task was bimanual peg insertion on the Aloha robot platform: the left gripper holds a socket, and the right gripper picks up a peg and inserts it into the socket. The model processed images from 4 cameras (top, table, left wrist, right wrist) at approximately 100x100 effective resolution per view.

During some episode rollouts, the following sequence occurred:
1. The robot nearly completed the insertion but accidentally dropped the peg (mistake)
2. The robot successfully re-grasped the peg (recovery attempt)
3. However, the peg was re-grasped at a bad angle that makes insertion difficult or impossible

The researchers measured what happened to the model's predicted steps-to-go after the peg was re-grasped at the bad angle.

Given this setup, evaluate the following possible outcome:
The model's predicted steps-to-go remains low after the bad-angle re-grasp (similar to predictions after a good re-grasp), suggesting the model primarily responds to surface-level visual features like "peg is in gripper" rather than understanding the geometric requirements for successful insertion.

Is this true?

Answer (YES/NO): NO